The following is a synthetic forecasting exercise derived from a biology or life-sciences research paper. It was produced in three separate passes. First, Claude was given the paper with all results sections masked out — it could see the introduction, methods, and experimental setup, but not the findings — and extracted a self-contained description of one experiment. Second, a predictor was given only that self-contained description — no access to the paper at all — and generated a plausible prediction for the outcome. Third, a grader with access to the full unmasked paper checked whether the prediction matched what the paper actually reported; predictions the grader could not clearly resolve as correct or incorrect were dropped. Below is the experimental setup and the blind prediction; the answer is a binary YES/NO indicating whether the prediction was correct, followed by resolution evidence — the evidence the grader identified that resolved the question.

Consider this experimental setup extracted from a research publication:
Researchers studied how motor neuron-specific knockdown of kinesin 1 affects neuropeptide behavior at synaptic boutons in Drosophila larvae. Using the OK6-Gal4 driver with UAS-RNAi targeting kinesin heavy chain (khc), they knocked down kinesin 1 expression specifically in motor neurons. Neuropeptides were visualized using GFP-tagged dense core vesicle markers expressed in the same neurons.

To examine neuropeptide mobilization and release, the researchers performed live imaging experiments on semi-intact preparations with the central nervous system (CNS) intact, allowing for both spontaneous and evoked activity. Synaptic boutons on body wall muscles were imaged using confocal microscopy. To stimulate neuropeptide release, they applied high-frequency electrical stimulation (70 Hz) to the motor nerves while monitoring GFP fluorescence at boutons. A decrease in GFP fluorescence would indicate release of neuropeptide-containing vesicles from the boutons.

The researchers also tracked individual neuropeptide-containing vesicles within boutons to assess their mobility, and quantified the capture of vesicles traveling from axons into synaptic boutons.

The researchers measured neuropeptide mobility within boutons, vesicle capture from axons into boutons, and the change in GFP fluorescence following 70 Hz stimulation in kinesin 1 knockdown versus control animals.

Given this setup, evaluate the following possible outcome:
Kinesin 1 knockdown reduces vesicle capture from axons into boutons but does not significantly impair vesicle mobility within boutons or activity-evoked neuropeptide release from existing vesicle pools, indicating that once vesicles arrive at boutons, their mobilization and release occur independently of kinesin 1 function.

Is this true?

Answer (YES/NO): NO